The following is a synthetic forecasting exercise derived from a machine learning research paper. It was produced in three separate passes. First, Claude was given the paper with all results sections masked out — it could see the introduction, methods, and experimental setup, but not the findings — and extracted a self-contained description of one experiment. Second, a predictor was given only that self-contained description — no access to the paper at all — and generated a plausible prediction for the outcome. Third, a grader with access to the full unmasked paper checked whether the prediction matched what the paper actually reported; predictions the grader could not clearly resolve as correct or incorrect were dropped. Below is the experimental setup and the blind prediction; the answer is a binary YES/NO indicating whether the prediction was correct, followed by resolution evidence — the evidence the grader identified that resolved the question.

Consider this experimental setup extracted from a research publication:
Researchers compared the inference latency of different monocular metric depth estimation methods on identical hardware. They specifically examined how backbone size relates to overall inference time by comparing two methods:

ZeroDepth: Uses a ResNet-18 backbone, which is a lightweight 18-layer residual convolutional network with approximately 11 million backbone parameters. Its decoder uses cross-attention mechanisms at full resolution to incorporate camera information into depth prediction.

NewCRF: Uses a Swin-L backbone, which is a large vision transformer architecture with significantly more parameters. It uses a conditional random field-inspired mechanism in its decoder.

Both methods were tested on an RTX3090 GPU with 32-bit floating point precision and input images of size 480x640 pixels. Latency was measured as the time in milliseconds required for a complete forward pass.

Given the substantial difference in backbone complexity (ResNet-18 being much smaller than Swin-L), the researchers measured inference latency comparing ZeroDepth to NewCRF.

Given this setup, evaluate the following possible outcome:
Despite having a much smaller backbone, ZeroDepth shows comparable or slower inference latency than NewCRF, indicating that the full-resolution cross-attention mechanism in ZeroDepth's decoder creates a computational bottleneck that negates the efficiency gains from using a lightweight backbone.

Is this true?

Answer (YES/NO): YES